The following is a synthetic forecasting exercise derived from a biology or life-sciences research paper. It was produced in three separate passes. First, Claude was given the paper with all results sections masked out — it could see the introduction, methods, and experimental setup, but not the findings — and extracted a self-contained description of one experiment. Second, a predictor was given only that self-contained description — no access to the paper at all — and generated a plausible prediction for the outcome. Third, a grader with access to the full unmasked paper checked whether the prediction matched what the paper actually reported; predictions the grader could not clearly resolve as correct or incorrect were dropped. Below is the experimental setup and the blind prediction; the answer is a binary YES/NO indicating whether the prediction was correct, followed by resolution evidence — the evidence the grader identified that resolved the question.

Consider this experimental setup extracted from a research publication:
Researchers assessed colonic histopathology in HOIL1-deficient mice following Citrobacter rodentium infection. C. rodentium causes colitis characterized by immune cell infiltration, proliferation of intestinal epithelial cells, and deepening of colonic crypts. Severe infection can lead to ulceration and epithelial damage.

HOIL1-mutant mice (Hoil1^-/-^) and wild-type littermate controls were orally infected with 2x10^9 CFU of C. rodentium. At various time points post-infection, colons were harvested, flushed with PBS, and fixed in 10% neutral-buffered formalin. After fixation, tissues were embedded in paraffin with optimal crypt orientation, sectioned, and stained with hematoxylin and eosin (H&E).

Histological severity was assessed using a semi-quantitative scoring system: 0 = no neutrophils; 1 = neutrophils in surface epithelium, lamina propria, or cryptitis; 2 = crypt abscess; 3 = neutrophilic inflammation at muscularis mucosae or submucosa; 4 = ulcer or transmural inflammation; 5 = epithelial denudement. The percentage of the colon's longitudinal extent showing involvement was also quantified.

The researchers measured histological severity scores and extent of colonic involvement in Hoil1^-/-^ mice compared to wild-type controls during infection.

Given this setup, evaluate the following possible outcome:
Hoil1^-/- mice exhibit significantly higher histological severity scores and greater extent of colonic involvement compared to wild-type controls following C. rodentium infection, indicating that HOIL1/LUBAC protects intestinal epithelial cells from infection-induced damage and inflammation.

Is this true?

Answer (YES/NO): NO